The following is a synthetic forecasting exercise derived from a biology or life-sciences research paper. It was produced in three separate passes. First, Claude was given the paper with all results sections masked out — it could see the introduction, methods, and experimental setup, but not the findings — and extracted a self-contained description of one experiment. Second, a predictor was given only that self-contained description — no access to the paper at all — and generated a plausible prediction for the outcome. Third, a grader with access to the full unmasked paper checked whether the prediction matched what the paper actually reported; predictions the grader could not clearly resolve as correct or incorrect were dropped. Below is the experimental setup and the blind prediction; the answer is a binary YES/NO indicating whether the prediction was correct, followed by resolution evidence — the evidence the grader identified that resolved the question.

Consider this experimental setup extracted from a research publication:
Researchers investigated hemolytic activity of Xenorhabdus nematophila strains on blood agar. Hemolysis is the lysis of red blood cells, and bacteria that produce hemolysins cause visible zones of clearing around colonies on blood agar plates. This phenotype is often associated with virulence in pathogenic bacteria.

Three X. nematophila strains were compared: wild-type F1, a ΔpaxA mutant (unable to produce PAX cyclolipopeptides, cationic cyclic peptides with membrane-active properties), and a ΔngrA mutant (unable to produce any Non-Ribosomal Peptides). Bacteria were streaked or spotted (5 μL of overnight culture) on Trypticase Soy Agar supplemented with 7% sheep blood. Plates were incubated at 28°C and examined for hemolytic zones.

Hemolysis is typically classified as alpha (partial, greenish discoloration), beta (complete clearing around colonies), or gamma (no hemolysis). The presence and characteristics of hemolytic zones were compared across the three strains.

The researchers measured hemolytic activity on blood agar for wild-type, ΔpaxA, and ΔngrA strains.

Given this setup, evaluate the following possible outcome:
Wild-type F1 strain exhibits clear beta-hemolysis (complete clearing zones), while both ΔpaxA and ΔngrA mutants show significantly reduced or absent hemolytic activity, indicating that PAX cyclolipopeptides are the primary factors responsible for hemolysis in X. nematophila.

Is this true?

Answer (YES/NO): NO